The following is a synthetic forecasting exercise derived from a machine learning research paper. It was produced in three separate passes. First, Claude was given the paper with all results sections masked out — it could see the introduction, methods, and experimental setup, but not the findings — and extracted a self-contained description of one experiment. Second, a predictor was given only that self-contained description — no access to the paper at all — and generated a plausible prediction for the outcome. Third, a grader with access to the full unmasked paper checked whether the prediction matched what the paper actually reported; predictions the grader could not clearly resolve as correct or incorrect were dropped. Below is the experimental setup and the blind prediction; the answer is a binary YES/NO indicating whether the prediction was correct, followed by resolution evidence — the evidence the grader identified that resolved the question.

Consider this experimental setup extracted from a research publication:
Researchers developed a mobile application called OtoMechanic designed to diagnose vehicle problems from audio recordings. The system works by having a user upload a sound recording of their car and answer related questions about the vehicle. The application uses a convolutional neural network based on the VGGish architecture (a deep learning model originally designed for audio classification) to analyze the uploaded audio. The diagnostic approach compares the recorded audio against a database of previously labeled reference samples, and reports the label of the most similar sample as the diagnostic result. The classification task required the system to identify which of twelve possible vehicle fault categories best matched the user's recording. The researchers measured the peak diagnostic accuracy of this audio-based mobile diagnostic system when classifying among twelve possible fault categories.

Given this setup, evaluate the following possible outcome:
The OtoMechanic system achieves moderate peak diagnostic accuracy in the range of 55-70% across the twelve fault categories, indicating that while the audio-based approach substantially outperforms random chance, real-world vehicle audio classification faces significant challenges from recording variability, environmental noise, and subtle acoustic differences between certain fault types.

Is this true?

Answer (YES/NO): YES